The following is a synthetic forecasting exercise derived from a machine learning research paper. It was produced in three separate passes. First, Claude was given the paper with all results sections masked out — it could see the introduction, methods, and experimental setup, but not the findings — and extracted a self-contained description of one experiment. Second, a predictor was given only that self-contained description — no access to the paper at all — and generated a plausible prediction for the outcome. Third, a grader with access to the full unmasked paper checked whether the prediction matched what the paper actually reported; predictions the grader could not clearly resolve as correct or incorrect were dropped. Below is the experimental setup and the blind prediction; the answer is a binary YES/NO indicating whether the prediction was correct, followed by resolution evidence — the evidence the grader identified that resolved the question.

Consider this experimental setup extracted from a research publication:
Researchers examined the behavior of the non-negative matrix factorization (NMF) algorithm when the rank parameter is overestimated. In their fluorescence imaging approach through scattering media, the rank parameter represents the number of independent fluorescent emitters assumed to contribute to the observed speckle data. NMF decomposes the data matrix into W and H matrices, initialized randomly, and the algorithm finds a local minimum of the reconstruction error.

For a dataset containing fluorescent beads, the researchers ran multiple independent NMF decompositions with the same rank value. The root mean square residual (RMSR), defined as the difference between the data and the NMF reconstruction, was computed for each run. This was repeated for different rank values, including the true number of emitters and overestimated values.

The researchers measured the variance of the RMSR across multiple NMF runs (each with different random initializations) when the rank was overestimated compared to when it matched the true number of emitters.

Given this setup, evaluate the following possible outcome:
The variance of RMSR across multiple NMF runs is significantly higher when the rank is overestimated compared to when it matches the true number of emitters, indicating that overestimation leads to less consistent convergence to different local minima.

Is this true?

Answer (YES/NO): YES